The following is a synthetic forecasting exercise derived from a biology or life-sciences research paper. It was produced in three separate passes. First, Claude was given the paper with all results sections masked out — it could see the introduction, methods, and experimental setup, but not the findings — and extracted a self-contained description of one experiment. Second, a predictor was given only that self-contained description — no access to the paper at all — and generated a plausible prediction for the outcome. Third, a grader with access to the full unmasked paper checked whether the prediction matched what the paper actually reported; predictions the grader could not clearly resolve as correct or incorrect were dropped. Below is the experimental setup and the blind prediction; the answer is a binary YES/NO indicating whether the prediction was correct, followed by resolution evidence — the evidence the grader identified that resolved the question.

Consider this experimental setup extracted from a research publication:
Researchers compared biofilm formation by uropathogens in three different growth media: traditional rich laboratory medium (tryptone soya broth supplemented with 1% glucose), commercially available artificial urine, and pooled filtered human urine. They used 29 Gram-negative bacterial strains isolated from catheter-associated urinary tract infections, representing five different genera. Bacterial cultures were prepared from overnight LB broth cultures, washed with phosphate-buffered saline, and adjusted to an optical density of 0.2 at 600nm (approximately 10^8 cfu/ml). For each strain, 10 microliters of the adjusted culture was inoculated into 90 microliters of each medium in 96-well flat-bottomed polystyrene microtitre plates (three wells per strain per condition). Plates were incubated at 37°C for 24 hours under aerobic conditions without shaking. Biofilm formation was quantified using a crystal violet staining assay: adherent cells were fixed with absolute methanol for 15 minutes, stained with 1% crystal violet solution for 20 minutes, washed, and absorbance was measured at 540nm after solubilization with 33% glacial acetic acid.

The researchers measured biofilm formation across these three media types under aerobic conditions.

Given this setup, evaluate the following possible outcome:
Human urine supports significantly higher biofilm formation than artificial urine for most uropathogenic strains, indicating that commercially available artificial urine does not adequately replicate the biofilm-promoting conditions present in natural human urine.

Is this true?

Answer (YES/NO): NO